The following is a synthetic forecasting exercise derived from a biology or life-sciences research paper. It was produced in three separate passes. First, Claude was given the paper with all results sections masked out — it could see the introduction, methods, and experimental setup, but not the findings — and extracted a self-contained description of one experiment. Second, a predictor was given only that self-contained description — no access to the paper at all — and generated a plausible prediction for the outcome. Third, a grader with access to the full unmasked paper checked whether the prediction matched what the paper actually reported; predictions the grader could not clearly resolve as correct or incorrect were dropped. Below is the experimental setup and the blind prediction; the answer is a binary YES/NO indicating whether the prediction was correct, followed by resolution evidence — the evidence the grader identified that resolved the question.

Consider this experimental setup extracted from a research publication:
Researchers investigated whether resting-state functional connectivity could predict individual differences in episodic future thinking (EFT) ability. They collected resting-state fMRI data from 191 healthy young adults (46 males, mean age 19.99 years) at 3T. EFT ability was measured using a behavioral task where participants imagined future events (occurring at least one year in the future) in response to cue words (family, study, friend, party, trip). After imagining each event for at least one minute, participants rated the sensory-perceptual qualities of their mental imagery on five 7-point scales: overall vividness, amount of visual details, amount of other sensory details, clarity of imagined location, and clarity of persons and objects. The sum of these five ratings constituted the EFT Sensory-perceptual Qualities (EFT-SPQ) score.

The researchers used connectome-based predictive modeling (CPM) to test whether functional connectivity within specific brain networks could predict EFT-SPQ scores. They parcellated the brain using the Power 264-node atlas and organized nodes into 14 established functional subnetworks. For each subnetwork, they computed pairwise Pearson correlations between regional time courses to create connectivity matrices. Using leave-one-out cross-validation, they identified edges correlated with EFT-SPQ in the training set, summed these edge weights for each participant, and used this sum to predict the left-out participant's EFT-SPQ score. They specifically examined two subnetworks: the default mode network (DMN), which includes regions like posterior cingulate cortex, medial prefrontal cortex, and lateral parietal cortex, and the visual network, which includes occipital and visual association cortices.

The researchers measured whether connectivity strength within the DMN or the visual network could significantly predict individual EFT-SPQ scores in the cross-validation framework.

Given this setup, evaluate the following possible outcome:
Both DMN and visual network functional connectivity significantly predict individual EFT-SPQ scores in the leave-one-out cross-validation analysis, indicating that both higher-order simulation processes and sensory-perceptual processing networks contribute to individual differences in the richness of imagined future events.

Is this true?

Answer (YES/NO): NO